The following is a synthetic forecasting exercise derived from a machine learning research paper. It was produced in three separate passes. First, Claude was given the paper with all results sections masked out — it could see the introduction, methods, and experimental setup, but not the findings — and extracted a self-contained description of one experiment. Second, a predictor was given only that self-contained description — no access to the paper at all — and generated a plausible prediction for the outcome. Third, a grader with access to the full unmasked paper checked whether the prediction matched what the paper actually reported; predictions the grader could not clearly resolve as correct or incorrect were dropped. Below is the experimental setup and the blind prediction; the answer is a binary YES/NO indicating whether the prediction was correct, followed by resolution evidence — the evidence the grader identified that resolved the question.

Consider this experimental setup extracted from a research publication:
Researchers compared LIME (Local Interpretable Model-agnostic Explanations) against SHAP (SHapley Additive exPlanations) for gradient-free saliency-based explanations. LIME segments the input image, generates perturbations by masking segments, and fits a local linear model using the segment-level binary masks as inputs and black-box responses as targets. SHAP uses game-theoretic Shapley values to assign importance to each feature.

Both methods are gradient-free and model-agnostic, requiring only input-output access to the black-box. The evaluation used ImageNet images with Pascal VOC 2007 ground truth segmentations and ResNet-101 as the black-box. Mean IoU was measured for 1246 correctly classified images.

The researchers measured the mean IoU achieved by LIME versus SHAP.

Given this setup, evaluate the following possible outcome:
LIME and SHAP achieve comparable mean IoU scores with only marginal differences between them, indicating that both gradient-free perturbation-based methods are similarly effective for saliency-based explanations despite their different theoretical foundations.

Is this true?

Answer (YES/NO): NO